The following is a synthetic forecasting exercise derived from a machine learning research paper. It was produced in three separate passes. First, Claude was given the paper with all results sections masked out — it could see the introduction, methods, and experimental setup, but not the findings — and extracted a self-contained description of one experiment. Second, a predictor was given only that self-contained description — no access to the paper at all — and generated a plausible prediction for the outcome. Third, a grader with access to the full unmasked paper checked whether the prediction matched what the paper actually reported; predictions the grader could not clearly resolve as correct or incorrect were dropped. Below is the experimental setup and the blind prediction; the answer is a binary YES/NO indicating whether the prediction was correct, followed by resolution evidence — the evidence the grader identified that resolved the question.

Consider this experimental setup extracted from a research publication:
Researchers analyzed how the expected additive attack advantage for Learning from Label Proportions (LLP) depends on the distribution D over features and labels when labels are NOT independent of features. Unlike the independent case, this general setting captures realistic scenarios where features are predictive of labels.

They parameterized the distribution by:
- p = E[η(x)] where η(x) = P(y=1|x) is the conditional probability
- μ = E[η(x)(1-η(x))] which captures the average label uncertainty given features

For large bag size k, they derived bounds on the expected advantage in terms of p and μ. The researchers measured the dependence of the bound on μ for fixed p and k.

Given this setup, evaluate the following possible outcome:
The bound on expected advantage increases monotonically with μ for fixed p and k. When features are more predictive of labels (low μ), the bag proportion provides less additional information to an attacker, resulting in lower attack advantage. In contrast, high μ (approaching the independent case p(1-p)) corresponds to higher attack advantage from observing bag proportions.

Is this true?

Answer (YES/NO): YES